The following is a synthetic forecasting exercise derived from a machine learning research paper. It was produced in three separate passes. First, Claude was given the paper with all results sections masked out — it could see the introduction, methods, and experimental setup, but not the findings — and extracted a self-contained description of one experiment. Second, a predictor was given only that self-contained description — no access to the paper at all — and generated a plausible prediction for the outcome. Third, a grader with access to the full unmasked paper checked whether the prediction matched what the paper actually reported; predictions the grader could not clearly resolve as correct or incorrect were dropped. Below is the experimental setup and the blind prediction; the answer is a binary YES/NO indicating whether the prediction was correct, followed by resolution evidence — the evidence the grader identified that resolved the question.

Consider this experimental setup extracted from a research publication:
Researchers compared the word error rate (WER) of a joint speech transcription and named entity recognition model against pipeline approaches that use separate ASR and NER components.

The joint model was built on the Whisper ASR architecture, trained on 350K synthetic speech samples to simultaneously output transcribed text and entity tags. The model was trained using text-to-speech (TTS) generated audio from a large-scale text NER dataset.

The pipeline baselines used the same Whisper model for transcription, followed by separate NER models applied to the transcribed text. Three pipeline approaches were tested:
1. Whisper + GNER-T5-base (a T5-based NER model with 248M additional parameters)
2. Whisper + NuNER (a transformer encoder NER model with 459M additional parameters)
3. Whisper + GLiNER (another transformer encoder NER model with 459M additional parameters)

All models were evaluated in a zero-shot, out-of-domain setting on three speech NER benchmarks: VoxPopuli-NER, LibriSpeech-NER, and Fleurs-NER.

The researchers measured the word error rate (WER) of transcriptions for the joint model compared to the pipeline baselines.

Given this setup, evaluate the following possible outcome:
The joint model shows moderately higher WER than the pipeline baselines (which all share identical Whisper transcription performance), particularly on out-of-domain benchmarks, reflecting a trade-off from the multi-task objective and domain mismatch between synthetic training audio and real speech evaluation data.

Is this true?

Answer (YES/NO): YES